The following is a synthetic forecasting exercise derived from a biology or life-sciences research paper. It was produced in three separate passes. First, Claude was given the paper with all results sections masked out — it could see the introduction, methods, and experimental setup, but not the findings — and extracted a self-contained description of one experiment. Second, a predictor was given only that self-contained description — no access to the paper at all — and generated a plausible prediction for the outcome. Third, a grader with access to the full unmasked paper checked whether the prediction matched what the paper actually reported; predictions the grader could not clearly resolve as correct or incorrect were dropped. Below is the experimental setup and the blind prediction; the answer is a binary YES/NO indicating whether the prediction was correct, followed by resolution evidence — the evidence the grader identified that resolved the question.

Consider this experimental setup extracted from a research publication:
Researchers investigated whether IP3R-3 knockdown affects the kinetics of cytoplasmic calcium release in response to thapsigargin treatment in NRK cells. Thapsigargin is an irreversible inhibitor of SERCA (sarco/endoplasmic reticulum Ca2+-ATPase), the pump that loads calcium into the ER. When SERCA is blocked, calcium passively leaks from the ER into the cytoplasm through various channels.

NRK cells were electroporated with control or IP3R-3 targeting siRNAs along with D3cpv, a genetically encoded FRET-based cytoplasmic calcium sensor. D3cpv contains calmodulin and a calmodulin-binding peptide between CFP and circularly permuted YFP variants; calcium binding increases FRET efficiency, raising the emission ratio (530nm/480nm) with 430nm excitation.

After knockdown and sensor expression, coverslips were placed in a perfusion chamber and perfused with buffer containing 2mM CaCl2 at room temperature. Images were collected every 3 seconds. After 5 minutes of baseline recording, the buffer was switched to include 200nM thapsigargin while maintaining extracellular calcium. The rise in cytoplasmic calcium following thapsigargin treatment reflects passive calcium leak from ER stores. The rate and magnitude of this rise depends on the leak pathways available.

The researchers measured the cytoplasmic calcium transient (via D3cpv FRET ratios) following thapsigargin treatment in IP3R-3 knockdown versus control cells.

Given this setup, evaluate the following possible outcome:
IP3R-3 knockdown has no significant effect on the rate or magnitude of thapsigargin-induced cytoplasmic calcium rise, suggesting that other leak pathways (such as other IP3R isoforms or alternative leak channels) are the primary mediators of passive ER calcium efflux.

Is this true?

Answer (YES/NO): NO